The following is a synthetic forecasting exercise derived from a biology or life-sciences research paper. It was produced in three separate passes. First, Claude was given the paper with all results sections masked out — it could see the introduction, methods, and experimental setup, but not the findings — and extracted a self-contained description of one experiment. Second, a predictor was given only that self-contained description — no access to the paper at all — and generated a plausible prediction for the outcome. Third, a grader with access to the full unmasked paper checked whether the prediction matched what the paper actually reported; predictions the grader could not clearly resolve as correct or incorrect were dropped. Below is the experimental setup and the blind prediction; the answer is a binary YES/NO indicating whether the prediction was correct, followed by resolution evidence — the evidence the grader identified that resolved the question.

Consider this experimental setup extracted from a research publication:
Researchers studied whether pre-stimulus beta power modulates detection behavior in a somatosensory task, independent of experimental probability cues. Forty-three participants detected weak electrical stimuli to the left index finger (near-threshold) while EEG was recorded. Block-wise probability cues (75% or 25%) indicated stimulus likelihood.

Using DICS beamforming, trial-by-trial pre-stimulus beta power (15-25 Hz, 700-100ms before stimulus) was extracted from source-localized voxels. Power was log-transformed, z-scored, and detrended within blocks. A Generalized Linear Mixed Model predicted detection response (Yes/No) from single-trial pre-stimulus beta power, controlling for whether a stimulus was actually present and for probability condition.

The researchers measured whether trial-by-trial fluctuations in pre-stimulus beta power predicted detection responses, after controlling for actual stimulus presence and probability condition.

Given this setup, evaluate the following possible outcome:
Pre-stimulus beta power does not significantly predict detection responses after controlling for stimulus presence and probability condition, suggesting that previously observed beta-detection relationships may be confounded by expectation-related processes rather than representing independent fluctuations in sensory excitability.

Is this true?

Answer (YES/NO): NO